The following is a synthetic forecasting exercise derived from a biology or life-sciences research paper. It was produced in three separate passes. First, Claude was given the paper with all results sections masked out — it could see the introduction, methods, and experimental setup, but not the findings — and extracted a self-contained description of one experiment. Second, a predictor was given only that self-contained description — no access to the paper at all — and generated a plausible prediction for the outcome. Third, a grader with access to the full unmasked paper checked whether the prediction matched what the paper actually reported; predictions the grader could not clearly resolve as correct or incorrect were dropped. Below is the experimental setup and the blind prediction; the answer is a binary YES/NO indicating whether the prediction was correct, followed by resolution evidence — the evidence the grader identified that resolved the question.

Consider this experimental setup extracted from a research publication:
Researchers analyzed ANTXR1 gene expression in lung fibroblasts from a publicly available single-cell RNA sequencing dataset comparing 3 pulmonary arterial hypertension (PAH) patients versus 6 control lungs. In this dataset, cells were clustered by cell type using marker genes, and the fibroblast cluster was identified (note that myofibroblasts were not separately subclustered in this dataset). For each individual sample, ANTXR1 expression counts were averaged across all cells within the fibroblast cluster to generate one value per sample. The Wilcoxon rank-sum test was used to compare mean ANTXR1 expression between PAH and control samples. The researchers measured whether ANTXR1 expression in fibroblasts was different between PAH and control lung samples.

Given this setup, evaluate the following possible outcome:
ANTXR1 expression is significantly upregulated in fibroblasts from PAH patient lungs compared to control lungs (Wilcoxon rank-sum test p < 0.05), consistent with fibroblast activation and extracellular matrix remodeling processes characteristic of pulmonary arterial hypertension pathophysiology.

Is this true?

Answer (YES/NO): YES